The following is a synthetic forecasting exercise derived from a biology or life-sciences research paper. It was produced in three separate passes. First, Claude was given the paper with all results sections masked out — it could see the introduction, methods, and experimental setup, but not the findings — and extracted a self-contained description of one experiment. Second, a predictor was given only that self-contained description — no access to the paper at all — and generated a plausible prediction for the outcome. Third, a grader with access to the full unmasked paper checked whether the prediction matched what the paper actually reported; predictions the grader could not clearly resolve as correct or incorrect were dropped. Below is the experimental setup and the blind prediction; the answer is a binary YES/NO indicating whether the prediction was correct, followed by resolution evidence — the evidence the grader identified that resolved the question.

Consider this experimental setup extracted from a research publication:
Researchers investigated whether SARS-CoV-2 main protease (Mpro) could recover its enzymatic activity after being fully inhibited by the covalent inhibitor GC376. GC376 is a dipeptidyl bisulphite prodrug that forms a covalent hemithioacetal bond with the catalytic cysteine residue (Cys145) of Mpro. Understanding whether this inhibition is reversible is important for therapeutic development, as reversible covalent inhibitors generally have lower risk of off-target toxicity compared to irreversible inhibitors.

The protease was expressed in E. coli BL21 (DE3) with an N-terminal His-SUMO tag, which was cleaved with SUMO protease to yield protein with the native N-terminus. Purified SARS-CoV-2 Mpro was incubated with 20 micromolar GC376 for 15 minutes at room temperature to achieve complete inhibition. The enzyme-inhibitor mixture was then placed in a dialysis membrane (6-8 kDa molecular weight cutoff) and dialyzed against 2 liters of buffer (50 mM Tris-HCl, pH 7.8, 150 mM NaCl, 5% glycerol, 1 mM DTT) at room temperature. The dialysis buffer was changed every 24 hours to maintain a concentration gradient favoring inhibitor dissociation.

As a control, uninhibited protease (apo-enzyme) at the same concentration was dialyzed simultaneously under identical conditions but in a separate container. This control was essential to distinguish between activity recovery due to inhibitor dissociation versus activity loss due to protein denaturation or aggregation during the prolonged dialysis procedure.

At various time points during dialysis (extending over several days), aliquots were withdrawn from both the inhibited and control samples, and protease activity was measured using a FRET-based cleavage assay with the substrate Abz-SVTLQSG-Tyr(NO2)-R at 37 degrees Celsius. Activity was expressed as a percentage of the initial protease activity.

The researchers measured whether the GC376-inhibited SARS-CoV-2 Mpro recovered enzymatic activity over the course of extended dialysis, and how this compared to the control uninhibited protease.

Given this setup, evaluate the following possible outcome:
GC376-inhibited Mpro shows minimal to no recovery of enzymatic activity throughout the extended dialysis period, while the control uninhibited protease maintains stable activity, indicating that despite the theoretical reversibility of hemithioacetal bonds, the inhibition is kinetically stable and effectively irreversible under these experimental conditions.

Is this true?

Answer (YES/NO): NO